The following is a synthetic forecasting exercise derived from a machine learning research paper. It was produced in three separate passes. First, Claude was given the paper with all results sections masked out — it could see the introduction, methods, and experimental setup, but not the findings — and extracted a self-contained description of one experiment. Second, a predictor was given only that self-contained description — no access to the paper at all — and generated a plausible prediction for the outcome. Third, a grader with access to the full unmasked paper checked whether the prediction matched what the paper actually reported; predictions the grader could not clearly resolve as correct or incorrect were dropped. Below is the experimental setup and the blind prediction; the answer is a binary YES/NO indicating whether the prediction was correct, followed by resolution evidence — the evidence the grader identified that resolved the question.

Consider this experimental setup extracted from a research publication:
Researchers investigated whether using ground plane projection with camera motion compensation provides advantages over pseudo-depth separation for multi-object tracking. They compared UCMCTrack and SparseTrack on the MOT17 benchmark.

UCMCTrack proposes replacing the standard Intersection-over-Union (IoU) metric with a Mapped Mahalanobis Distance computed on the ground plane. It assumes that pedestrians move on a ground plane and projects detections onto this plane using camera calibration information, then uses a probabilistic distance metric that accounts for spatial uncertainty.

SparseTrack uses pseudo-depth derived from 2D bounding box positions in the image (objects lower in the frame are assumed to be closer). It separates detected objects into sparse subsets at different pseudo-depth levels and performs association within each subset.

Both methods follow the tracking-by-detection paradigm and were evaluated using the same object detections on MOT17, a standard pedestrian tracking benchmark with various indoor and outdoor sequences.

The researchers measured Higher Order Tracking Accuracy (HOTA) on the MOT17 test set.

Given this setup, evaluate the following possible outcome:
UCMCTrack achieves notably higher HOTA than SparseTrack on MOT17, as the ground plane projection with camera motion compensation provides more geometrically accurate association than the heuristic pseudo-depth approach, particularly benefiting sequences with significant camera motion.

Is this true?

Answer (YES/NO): NO